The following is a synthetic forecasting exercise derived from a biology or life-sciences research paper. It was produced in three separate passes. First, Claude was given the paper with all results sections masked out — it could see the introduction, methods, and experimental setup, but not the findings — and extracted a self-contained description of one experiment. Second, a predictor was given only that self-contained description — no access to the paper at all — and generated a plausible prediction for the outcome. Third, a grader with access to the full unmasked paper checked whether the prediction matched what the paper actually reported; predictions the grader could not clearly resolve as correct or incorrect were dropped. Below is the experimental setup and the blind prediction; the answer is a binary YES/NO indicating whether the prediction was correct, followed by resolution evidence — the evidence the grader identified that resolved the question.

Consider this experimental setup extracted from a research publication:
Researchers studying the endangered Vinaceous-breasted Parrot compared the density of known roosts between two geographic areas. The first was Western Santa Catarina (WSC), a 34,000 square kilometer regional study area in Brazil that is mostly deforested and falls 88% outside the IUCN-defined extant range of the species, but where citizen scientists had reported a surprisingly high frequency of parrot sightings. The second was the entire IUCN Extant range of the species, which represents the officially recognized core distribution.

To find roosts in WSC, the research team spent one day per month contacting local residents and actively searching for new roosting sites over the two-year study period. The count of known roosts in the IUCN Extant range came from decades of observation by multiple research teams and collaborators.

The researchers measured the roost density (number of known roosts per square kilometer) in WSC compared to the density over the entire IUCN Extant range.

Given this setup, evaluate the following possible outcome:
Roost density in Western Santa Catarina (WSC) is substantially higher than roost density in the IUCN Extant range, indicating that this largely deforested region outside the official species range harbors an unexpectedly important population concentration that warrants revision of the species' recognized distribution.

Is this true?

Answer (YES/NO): NO